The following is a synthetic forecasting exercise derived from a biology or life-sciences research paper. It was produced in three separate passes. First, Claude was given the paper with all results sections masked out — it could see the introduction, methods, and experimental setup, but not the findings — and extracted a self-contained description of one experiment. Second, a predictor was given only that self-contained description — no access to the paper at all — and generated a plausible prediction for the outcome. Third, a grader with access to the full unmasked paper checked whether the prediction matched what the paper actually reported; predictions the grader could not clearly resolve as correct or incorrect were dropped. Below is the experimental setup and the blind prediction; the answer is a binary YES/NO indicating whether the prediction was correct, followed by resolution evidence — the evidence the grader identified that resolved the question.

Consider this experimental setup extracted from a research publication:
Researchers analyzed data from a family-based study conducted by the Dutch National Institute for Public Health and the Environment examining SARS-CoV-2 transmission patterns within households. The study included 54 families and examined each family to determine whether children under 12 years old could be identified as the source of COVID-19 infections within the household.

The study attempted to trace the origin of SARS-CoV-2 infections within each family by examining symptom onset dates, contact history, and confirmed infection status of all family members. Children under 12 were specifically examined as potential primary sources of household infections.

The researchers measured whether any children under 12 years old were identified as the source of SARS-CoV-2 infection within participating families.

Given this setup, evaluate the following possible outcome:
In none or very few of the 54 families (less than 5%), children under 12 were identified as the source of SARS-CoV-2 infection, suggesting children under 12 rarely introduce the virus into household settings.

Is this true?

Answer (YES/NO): YES